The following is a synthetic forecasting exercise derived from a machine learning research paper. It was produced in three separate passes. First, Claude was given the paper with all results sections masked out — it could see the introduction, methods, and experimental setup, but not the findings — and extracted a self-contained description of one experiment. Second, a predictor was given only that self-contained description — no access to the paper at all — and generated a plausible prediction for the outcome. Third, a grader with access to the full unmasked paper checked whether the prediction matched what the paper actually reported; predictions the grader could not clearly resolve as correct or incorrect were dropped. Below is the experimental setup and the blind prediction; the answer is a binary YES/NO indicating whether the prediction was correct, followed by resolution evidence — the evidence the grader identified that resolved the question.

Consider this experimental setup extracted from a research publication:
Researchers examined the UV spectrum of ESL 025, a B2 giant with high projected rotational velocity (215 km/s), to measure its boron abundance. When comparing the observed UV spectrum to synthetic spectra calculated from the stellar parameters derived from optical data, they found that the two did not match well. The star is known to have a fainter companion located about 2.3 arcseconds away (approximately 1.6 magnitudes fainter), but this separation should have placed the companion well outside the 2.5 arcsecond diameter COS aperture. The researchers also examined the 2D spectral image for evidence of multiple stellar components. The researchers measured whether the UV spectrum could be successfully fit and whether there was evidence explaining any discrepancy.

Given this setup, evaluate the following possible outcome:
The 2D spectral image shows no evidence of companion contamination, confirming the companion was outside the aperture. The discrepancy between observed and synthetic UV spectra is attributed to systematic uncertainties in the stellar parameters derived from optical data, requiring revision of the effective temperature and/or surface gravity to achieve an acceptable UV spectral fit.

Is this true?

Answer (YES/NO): NO